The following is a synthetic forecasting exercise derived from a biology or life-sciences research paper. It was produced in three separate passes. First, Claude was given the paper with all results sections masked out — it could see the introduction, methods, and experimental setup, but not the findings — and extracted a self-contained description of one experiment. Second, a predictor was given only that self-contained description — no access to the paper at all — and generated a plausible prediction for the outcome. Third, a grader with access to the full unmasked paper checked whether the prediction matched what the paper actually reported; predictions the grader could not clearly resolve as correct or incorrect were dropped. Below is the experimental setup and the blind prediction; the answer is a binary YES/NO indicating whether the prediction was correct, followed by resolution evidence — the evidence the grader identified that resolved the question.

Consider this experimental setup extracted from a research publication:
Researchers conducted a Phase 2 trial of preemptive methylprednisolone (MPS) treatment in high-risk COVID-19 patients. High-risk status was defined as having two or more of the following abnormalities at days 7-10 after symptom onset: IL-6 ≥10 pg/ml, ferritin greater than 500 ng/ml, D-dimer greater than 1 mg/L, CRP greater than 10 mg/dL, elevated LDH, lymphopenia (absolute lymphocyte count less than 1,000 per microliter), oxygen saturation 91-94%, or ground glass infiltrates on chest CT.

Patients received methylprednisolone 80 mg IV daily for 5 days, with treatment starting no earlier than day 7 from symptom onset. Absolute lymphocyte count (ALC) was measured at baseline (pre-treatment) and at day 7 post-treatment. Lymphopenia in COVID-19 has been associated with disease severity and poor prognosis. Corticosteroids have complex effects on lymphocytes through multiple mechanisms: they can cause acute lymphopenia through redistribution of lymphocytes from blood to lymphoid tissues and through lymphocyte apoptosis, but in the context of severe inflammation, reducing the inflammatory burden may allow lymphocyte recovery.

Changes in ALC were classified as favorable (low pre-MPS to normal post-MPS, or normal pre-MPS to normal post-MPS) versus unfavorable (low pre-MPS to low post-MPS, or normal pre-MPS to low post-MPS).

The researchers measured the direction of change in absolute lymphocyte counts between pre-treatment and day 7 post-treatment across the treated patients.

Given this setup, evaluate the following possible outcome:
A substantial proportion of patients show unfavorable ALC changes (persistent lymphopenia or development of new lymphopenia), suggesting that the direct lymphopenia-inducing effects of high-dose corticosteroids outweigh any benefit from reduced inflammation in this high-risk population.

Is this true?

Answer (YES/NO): NO